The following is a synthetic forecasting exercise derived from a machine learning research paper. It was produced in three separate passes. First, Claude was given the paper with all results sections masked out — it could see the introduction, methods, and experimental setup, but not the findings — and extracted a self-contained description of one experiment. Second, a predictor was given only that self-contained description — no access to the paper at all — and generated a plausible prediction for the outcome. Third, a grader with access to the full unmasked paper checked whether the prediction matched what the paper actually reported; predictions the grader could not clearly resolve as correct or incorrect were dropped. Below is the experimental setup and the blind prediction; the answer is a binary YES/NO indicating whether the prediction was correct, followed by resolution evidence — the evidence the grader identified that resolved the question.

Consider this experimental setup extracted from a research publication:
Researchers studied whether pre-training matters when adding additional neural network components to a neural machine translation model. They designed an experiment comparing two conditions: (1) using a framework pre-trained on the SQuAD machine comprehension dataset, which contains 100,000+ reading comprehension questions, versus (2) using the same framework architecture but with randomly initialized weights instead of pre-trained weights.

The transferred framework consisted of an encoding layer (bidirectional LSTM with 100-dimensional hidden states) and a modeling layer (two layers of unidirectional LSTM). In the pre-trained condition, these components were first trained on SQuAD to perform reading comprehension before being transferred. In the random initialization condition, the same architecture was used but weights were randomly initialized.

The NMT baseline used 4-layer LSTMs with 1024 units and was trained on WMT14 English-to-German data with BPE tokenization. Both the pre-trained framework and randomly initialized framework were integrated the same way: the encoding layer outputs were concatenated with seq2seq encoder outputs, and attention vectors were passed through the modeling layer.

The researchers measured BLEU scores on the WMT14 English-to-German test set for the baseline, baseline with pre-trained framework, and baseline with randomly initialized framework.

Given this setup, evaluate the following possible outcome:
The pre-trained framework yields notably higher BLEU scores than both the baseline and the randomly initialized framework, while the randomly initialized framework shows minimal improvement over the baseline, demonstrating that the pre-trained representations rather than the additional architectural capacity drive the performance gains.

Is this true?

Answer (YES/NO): NO